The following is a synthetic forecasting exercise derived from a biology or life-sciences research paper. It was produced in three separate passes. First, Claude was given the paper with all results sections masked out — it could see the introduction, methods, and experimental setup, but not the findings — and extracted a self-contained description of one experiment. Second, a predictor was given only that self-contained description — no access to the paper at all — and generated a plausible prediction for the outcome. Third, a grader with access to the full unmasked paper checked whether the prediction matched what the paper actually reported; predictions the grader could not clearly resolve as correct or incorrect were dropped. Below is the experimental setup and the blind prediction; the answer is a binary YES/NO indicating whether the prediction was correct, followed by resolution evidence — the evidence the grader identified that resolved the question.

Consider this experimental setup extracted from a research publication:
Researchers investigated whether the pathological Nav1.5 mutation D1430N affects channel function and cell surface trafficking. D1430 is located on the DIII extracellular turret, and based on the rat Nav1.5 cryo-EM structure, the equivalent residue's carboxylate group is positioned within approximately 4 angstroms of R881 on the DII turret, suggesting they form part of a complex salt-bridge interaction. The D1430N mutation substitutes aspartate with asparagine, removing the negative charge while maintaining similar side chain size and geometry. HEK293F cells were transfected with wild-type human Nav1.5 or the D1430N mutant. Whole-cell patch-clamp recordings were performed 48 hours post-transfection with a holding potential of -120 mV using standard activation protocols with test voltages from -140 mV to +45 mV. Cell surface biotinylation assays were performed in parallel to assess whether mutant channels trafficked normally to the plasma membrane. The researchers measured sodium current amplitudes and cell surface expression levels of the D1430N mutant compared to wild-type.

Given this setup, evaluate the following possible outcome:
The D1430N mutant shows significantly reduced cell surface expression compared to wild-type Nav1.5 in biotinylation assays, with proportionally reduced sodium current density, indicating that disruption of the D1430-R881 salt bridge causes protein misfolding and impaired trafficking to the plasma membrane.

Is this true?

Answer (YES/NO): NO